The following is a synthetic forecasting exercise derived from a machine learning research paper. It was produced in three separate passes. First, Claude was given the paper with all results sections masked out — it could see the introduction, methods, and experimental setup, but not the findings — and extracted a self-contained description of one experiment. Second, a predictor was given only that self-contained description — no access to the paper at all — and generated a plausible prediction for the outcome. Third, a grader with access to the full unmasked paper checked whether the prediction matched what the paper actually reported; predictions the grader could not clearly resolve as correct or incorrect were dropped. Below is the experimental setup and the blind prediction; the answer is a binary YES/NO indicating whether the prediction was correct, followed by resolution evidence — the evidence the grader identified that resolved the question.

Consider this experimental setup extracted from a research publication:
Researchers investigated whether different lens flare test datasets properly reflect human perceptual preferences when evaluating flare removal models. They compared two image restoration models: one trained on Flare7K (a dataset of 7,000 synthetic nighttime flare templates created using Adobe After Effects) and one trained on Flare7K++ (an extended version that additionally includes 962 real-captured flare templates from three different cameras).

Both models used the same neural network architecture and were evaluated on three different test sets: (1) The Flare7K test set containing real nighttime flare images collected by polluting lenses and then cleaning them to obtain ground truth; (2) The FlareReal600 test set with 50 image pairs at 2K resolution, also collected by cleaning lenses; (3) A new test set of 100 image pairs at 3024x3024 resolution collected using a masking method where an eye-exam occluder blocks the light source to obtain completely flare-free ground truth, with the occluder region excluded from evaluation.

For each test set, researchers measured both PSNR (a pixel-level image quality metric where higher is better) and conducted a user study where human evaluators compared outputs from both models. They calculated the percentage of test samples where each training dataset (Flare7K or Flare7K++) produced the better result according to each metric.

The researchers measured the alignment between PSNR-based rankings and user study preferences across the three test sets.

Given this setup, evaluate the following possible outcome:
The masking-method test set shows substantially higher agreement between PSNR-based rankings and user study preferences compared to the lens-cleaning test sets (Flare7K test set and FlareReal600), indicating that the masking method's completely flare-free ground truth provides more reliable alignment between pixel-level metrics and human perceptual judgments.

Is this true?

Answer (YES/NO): YES